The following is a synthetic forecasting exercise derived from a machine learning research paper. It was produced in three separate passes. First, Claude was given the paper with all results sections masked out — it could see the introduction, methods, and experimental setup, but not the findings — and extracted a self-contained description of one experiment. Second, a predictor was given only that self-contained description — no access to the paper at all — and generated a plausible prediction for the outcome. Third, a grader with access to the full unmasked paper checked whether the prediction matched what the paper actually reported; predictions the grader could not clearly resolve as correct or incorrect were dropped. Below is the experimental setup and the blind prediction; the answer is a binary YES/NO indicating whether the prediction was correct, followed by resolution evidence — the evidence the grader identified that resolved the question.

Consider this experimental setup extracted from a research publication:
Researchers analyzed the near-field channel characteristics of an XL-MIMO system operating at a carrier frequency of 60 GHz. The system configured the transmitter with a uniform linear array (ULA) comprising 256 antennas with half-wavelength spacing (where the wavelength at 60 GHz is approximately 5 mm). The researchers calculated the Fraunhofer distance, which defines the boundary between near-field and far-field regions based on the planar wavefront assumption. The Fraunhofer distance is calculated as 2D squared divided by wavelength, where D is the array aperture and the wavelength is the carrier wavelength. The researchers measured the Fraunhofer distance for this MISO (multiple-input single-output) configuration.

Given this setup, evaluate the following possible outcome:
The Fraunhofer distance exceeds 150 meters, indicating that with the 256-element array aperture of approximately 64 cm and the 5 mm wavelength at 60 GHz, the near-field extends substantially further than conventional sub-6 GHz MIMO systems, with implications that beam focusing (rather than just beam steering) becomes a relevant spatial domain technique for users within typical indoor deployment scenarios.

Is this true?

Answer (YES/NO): NO